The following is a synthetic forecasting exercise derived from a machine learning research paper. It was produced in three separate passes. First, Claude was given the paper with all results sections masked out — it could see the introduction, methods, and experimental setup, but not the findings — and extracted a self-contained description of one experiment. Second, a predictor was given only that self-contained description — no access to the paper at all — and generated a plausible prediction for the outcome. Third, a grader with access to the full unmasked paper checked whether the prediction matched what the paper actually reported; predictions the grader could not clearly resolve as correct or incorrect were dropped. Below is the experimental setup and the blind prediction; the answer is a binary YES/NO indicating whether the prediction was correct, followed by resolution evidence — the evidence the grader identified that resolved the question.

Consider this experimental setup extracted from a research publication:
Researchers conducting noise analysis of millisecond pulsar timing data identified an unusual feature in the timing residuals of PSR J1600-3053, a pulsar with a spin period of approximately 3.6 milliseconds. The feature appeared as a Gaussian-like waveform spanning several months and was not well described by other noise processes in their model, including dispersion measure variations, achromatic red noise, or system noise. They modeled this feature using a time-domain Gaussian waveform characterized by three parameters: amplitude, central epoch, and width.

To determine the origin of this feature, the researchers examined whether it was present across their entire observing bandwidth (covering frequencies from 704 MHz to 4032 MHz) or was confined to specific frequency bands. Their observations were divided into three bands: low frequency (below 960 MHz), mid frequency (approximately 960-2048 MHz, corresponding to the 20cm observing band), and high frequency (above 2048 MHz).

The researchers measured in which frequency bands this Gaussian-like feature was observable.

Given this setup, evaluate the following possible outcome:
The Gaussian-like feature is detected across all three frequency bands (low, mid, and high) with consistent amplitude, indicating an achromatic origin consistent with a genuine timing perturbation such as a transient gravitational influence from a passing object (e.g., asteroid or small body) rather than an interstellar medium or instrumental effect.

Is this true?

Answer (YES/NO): NO